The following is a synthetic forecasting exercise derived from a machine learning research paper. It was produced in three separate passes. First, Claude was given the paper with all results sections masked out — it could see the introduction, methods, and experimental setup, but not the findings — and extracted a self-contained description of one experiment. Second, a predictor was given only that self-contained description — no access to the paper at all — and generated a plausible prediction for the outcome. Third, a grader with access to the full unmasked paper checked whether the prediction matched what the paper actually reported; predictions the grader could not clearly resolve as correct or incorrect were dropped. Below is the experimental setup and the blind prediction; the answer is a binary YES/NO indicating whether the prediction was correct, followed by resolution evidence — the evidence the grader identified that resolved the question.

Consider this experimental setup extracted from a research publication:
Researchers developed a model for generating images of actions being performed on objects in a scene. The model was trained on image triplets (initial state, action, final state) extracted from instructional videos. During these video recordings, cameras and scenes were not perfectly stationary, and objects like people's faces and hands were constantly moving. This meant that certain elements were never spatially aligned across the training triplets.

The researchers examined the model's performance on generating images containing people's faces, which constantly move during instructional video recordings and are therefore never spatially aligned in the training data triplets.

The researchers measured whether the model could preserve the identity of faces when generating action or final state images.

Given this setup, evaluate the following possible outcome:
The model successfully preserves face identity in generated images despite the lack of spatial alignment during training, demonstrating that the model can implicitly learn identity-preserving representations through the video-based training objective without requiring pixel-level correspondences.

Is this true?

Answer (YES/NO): NO